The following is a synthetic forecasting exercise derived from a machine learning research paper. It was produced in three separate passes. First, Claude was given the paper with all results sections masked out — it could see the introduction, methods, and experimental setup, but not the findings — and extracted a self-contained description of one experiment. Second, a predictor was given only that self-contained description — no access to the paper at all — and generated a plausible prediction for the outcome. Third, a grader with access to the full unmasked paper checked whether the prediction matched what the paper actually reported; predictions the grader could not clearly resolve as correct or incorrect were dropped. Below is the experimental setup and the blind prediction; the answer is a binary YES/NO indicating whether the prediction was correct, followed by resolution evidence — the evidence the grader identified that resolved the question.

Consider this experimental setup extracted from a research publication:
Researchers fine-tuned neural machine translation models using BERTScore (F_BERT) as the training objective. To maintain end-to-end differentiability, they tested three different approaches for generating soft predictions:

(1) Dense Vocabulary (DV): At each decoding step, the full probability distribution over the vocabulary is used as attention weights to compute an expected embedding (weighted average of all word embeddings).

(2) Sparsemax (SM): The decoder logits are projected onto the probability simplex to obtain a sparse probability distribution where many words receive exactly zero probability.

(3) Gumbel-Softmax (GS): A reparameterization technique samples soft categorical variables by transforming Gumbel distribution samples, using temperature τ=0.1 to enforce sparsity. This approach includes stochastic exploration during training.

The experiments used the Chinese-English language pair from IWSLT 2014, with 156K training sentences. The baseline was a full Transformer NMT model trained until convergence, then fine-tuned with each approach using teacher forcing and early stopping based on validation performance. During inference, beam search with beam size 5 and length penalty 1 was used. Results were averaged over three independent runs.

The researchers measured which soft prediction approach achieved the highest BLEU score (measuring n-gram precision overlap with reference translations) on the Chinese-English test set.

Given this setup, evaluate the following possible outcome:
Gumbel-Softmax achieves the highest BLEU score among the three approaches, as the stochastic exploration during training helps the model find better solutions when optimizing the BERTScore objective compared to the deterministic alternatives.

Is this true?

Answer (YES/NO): NO